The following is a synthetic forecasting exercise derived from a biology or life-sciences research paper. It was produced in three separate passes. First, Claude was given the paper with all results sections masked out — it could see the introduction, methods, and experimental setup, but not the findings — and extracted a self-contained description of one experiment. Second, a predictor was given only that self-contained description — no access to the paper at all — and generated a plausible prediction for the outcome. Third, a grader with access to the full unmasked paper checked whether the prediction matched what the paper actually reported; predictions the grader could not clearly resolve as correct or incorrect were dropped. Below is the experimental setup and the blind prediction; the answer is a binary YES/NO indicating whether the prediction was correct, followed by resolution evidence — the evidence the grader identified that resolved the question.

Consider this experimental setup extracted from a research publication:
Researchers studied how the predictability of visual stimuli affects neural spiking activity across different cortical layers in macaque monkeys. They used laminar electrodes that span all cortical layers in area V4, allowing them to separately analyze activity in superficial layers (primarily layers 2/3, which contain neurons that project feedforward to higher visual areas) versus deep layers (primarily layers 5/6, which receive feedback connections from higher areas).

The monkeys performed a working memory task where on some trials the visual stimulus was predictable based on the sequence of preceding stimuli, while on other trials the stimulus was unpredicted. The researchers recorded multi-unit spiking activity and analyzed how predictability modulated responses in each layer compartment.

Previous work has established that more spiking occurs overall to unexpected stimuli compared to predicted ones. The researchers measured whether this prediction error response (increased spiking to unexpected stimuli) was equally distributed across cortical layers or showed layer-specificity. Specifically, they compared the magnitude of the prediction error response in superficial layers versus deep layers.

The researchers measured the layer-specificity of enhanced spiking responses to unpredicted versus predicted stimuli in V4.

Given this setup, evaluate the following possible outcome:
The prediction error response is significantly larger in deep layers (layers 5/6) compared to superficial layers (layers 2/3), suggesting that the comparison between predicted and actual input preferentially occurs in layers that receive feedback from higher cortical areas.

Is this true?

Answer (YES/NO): NO